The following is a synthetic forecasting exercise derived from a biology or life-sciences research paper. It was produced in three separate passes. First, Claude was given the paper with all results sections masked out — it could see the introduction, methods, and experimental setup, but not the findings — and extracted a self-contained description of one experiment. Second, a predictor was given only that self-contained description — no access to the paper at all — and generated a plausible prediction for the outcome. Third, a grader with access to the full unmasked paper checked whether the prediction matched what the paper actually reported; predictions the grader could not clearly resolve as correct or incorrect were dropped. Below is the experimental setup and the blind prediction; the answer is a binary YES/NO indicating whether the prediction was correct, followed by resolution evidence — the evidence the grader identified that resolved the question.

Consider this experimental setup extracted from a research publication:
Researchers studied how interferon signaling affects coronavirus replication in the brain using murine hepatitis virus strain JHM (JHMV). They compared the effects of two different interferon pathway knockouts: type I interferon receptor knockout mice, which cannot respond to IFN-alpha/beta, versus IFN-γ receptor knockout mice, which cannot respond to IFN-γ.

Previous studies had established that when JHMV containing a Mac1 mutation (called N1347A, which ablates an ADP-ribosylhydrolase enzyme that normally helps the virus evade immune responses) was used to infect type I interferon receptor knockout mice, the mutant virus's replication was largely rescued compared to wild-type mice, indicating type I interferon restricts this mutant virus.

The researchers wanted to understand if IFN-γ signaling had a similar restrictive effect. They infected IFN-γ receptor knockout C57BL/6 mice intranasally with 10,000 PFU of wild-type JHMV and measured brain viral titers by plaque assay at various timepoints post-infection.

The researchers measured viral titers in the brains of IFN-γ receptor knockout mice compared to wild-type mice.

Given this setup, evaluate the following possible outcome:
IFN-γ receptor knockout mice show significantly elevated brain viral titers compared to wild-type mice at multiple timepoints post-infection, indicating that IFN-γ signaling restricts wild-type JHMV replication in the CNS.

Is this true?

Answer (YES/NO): NO